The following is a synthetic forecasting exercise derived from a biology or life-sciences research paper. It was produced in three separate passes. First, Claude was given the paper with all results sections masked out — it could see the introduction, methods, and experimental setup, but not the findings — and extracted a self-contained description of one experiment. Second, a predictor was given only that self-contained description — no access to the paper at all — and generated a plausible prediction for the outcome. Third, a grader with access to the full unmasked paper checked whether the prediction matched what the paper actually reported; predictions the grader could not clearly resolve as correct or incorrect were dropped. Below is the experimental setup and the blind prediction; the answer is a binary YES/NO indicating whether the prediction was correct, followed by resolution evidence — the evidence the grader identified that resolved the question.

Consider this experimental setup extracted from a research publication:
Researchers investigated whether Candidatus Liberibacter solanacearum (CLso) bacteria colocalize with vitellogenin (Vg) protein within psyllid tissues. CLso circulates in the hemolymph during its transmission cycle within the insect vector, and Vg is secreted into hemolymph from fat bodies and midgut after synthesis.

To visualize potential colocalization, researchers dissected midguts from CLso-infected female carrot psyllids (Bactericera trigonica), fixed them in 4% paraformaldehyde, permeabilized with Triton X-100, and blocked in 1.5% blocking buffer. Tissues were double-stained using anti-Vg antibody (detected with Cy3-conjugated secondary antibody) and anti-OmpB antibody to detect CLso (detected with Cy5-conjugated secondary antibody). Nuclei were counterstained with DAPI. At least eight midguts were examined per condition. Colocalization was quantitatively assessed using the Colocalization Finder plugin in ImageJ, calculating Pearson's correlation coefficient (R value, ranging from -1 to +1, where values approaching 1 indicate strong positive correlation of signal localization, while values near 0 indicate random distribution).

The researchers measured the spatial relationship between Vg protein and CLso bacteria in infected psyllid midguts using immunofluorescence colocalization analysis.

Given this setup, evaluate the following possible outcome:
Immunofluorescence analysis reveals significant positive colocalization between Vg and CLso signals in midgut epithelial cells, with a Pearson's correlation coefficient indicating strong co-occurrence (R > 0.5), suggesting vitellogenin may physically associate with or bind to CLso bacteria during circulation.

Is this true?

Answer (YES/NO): YES